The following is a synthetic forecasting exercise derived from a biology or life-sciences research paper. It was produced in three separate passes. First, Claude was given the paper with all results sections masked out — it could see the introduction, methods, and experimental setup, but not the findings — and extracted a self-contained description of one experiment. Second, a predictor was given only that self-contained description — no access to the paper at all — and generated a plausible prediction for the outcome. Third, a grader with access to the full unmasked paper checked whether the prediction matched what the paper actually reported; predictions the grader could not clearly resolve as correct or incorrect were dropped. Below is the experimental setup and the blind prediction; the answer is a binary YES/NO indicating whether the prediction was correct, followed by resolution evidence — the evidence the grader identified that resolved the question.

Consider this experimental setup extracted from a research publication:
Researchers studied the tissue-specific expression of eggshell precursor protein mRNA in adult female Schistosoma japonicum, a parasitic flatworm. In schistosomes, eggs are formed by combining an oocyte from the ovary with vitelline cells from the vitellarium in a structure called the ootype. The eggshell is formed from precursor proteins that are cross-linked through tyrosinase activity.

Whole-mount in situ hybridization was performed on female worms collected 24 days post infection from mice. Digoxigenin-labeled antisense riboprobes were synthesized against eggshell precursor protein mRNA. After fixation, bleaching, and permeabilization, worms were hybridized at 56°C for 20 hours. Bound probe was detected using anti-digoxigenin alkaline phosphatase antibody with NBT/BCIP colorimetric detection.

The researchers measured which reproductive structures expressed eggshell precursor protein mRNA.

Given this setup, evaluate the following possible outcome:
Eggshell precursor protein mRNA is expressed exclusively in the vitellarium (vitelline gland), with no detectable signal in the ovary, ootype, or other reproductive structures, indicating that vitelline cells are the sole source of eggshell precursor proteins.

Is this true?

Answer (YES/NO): NO